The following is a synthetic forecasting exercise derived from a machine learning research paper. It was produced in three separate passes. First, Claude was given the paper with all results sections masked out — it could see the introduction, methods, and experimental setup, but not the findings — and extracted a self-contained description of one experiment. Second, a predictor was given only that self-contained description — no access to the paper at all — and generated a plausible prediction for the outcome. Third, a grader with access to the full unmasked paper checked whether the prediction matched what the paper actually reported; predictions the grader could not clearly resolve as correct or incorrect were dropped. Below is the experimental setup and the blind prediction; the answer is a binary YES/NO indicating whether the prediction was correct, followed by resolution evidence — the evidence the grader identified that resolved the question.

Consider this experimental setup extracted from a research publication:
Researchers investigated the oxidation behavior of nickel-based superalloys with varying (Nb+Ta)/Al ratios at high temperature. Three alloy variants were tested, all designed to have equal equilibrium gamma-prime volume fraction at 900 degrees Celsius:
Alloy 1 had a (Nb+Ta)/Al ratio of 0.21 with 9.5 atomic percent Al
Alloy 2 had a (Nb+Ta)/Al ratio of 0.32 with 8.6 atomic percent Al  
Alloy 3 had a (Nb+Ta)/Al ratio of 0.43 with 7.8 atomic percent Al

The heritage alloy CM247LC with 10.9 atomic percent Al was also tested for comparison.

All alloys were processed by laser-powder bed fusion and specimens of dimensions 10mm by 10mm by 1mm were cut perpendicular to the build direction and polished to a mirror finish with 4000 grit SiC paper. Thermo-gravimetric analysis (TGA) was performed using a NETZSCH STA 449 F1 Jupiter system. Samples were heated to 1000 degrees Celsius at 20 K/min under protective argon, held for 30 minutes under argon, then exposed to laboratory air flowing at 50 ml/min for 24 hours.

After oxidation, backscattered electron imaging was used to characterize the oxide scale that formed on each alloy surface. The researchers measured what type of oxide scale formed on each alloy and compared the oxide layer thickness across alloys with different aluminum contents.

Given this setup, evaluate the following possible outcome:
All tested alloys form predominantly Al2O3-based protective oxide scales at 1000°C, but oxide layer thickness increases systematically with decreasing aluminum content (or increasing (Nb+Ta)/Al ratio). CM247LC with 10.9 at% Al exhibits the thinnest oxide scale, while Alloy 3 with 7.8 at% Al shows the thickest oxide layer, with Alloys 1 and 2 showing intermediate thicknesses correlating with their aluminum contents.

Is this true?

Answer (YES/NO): NO